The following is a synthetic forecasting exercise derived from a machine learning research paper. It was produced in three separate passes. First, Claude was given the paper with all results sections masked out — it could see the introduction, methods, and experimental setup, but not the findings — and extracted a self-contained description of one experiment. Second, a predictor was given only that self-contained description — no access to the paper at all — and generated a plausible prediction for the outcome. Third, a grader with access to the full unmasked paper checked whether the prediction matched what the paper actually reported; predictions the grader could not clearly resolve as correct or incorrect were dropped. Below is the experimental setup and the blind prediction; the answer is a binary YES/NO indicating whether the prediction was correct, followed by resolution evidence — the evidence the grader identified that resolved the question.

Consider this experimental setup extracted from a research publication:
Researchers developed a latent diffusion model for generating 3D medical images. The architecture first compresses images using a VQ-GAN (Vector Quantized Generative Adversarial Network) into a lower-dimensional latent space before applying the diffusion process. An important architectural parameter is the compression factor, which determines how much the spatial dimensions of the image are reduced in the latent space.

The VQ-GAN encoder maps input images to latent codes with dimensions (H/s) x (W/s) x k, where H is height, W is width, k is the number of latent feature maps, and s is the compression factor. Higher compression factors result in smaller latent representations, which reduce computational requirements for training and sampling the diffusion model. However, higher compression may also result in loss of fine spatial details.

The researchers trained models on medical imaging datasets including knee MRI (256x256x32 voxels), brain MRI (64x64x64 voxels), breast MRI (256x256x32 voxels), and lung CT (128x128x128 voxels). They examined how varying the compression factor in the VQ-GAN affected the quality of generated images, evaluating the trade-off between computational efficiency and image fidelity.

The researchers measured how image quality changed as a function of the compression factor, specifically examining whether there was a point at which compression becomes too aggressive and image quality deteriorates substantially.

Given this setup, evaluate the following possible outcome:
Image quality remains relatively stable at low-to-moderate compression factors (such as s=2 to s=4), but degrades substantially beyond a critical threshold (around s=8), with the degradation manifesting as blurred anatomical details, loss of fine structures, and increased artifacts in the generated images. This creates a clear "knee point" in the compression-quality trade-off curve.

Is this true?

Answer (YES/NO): YES